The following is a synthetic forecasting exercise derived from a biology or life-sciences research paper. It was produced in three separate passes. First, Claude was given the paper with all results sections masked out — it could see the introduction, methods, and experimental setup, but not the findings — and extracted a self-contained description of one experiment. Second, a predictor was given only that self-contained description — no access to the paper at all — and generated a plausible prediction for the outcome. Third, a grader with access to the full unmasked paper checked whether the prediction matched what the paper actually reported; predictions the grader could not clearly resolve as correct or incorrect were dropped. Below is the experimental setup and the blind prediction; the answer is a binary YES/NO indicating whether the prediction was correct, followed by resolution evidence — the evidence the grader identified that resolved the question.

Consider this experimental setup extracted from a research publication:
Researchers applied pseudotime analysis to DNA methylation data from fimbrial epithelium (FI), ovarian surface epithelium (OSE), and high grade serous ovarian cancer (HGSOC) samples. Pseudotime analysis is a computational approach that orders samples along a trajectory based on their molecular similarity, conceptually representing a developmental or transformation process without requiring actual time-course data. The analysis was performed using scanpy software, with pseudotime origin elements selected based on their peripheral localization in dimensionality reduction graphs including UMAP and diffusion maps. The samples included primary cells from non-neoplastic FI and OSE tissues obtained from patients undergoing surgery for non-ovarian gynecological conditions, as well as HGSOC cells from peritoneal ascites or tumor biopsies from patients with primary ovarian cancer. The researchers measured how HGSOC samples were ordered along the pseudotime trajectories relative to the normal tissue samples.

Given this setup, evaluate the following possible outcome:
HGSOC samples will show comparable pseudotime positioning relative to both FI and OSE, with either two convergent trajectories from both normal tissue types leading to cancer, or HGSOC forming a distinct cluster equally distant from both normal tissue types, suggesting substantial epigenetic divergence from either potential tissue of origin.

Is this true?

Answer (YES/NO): YES